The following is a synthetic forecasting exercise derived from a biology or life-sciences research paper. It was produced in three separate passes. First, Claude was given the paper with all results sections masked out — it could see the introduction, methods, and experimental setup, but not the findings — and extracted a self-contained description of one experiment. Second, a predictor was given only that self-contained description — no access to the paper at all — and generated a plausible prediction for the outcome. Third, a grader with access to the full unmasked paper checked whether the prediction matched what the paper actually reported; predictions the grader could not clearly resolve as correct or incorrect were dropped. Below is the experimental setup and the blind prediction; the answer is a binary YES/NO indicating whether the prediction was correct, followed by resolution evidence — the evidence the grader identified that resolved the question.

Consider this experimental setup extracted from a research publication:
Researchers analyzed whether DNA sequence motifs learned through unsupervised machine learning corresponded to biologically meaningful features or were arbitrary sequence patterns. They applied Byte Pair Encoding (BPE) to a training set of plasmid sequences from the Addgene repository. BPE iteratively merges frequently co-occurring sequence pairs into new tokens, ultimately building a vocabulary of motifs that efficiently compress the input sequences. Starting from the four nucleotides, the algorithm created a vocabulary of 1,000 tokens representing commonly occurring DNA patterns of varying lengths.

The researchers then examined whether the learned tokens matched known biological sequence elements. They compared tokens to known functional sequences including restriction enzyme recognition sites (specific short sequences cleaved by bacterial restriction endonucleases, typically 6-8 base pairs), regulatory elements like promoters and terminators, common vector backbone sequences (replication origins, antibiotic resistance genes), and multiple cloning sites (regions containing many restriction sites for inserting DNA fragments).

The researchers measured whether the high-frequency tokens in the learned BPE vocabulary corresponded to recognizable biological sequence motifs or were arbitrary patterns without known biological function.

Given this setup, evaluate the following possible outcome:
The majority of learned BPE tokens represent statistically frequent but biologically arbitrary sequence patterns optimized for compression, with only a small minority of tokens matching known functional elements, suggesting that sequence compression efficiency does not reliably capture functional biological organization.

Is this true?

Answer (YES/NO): NO